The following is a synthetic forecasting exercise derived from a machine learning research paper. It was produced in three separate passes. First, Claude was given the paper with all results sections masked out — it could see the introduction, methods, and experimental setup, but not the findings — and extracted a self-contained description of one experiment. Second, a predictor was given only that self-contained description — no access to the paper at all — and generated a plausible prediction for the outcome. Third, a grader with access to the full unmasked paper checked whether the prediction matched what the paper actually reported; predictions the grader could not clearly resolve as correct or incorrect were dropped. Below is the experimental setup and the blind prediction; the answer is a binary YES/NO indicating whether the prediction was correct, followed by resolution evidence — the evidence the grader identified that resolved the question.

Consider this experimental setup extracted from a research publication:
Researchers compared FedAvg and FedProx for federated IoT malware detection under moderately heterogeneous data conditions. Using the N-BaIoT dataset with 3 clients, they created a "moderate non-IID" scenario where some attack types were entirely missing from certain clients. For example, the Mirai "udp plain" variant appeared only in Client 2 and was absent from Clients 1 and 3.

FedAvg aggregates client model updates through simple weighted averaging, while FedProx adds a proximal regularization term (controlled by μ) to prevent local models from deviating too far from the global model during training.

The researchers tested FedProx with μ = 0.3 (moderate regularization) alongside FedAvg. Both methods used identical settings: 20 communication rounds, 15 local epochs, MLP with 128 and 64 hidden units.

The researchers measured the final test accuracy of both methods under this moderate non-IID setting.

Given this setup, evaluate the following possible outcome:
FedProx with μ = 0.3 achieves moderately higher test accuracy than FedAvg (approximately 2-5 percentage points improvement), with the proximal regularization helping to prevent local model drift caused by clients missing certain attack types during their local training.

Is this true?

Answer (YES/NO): YES